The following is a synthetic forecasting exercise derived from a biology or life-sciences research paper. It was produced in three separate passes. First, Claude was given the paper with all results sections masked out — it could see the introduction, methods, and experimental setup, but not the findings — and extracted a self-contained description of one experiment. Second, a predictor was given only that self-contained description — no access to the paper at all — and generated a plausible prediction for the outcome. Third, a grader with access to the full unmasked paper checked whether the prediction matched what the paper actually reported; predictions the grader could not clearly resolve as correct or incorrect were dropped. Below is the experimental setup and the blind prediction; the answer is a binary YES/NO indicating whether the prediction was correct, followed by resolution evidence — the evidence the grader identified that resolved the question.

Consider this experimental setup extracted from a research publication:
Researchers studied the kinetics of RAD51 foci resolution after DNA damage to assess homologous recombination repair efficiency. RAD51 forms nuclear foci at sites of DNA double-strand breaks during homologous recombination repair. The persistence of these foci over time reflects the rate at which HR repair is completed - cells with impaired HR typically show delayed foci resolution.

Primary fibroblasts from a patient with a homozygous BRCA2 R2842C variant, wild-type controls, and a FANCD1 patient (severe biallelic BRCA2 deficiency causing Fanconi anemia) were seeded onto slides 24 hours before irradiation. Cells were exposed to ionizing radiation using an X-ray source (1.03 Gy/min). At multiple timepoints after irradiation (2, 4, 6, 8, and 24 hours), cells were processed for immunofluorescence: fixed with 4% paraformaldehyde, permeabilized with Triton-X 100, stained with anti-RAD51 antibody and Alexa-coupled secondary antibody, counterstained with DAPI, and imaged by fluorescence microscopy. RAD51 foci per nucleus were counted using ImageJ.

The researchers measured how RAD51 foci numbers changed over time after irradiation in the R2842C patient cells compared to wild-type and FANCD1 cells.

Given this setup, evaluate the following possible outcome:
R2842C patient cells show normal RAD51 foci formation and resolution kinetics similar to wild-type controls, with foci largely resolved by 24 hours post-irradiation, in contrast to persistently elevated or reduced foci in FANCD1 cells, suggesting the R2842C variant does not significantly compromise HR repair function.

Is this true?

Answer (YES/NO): NO